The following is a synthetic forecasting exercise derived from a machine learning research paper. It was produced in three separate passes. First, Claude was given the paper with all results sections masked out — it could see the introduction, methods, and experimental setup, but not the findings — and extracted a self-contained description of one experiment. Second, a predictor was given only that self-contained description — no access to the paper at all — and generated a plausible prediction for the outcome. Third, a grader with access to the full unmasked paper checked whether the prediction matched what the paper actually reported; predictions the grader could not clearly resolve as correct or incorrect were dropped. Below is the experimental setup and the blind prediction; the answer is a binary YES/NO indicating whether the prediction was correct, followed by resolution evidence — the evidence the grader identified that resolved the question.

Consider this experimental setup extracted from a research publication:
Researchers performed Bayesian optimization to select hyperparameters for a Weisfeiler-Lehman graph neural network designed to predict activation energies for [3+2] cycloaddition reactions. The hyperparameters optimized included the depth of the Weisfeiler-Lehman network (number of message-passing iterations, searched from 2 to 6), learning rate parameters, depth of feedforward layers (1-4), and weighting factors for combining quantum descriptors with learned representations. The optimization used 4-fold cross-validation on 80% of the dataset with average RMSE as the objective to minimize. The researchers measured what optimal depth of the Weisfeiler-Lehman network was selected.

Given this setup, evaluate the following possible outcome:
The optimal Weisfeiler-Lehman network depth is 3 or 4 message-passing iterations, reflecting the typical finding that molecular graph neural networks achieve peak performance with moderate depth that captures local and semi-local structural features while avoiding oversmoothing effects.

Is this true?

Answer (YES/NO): NO